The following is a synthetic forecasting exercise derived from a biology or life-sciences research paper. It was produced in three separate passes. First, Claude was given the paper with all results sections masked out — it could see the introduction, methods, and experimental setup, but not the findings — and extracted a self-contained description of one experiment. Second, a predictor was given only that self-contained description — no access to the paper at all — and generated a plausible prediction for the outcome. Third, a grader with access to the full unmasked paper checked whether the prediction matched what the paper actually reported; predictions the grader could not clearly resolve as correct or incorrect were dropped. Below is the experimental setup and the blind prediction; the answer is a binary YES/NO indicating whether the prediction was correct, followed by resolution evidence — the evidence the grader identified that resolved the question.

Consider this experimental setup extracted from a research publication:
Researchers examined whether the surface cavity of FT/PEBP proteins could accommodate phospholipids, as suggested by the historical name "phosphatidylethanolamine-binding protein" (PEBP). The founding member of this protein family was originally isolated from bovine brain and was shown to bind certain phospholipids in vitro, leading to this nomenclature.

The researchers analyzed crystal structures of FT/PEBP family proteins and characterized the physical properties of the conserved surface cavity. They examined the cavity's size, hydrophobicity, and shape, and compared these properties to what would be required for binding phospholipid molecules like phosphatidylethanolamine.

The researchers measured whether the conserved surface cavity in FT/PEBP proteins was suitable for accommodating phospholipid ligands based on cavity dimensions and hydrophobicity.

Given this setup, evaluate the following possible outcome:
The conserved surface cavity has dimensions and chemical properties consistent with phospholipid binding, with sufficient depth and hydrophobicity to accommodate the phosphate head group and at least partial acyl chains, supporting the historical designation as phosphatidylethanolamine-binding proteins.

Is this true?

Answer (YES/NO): NO